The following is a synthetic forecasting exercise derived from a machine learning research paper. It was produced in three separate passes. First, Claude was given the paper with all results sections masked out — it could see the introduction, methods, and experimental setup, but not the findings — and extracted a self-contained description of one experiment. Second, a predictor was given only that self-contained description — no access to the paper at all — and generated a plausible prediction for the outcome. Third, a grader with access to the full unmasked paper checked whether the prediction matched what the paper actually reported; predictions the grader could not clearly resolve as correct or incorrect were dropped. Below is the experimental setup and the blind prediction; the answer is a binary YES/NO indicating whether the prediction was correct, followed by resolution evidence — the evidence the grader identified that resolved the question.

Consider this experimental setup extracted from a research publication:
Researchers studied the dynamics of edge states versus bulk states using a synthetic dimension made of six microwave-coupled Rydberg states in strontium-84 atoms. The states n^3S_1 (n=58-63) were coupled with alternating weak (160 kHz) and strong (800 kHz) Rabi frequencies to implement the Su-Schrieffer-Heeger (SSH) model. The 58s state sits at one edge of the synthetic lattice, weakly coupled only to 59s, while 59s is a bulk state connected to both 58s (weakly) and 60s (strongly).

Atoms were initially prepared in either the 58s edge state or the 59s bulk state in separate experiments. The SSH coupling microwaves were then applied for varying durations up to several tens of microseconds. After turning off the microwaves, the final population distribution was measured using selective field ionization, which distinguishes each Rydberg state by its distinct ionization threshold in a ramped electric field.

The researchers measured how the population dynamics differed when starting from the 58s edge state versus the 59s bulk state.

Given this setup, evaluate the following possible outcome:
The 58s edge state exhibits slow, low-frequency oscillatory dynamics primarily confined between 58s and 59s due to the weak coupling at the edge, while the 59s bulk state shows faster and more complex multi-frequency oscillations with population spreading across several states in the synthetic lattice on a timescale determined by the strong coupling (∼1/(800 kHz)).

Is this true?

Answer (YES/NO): NO